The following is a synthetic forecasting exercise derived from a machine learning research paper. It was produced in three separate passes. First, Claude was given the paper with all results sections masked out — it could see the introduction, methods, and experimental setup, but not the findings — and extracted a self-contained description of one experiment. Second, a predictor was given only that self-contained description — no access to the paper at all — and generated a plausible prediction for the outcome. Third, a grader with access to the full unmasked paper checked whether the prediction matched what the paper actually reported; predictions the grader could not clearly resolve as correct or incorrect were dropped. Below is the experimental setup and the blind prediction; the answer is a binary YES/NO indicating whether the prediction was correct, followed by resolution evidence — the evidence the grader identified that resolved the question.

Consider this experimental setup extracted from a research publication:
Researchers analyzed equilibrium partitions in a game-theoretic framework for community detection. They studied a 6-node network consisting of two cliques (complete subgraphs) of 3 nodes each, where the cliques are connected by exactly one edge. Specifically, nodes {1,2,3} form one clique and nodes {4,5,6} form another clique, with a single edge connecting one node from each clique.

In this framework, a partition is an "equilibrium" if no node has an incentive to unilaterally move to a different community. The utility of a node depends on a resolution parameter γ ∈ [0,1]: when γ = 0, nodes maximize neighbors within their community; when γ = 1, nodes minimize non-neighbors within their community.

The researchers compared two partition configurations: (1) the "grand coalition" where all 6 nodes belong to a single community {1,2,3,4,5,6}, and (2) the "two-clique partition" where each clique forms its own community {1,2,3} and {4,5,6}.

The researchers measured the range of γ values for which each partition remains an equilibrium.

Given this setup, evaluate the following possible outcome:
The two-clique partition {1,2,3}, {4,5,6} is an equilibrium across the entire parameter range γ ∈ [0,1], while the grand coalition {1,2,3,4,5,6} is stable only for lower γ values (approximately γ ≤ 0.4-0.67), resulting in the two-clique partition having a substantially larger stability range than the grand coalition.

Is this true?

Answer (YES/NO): YES